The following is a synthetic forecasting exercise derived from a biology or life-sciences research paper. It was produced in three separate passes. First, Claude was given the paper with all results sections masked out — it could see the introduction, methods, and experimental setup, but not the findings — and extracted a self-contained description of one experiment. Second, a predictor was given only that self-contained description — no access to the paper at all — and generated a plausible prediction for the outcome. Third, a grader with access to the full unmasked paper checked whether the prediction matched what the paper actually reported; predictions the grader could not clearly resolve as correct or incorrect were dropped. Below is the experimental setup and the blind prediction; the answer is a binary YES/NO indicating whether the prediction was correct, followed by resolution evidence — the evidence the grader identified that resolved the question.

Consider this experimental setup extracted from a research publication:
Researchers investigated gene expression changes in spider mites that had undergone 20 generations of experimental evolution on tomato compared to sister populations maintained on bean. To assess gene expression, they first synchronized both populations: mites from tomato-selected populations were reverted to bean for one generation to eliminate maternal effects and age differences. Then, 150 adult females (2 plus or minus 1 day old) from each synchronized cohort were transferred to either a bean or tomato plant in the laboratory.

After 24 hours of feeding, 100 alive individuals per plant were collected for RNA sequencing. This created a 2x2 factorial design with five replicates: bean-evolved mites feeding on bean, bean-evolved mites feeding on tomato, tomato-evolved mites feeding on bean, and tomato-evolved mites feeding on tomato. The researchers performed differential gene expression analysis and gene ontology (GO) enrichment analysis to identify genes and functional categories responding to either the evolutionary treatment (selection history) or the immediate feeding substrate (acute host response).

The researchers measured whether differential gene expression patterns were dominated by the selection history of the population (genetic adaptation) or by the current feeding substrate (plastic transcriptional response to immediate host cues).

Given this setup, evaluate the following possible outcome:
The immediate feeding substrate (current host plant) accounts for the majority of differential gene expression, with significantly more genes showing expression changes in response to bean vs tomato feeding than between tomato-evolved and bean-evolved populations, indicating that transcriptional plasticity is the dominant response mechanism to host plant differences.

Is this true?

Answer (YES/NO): YES